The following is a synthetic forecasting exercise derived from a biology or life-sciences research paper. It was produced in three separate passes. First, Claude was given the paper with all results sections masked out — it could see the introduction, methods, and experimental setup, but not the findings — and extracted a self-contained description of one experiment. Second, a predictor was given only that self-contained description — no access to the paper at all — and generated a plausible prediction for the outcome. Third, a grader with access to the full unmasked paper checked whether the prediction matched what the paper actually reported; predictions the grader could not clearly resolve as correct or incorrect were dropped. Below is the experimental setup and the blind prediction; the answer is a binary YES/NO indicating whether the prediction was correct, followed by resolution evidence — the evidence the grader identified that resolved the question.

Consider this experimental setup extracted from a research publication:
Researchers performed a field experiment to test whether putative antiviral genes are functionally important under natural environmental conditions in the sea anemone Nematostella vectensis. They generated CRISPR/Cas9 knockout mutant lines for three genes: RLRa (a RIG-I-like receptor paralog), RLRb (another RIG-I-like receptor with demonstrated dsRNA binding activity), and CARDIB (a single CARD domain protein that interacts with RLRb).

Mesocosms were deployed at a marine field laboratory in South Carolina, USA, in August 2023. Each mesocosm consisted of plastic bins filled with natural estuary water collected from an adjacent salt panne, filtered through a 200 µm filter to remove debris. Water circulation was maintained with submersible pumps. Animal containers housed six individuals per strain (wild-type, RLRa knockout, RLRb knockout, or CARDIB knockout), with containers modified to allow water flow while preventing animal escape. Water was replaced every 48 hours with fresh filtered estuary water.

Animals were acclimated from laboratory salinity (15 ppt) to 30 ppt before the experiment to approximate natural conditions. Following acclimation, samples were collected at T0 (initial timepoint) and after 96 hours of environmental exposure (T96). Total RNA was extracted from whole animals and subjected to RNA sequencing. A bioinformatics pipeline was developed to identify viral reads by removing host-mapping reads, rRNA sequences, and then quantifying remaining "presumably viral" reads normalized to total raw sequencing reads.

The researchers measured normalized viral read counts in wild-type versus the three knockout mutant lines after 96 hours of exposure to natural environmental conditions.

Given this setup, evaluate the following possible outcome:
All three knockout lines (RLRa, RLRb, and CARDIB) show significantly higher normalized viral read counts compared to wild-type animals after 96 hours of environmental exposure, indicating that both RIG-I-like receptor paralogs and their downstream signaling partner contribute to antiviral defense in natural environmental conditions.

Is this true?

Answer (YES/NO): YES